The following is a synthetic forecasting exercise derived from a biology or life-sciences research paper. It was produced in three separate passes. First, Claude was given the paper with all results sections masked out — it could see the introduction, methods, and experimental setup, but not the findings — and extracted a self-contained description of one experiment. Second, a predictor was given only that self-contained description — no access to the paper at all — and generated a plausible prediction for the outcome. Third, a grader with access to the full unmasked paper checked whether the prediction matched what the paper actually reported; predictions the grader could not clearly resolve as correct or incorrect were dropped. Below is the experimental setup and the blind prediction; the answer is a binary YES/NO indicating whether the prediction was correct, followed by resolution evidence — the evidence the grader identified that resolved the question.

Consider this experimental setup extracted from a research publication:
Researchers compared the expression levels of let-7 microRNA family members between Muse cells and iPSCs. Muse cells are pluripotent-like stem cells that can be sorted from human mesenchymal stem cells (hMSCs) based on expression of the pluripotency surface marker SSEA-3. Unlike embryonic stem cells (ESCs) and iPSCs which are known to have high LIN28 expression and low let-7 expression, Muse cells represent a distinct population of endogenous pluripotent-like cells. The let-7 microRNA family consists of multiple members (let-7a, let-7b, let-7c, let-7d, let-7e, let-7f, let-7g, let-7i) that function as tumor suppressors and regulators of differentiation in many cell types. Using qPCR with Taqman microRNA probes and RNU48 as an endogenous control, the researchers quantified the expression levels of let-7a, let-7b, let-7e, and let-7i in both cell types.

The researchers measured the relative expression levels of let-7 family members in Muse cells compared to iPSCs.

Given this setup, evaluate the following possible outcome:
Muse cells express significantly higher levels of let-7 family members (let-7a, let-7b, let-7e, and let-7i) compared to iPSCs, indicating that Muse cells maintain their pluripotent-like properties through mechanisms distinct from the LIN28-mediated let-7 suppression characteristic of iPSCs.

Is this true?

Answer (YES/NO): YES